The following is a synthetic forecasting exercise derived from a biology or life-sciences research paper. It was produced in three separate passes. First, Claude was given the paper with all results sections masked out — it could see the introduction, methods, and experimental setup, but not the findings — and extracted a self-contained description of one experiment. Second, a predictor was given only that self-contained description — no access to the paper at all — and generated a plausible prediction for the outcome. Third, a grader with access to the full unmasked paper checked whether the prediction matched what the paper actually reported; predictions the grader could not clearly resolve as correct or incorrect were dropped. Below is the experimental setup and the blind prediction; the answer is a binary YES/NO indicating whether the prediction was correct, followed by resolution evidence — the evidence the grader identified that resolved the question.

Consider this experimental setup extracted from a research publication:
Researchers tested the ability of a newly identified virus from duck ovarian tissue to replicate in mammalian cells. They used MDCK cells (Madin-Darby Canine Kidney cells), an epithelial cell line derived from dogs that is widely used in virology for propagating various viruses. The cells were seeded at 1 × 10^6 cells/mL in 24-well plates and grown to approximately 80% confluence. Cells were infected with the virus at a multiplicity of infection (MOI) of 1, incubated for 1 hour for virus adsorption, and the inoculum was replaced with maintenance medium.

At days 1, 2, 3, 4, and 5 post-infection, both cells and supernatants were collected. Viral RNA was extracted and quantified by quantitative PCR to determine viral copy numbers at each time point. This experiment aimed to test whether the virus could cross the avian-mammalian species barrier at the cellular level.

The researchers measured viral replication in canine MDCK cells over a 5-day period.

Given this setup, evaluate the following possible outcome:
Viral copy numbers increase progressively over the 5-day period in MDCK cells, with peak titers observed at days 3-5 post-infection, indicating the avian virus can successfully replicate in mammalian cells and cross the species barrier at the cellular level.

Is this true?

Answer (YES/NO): NO